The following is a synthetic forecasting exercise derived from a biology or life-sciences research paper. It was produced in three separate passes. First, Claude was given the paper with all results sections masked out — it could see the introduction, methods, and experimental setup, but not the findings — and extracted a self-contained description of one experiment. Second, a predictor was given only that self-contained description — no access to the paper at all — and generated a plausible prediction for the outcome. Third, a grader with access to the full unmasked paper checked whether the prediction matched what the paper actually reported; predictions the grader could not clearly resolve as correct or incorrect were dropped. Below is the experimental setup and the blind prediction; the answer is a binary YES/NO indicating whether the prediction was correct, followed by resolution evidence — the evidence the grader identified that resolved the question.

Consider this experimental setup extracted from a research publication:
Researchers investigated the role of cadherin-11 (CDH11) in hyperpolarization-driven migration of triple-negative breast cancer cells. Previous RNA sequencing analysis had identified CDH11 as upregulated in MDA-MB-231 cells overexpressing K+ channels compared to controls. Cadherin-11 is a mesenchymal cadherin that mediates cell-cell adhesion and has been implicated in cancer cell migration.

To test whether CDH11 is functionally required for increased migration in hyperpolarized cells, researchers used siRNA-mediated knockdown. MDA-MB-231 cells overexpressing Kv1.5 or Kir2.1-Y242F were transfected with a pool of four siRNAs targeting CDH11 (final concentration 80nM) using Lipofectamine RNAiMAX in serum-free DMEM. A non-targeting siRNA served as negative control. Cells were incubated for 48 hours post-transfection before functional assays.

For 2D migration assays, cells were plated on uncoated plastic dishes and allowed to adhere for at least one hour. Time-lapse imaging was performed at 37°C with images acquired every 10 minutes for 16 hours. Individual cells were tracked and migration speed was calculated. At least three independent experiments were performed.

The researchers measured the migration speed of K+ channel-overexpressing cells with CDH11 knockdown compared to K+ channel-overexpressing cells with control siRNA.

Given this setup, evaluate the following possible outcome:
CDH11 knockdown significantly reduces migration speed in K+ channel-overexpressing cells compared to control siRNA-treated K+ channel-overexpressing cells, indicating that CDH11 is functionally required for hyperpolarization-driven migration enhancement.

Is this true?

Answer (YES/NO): YES